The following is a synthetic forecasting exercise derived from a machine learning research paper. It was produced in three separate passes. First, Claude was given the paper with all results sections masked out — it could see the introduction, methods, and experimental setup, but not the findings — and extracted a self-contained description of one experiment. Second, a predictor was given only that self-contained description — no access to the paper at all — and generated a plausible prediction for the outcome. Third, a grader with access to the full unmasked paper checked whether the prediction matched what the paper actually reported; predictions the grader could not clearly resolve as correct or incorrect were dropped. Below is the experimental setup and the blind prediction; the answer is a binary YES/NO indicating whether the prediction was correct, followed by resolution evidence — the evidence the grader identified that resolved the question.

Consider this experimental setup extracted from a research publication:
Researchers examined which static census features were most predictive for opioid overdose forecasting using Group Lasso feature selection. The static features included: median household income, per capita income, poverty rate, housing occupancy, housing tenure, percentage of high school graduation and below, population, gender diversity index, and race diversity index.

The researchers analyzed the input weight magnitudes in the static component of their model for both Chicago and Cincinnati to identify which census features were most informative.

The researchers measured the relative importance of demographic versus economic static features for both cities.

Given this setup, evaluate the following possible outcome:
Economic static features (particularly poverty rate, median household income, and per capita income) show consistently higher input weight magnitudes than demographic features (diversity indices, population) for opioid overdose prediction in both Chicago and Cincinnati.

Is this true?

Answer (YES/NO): NO